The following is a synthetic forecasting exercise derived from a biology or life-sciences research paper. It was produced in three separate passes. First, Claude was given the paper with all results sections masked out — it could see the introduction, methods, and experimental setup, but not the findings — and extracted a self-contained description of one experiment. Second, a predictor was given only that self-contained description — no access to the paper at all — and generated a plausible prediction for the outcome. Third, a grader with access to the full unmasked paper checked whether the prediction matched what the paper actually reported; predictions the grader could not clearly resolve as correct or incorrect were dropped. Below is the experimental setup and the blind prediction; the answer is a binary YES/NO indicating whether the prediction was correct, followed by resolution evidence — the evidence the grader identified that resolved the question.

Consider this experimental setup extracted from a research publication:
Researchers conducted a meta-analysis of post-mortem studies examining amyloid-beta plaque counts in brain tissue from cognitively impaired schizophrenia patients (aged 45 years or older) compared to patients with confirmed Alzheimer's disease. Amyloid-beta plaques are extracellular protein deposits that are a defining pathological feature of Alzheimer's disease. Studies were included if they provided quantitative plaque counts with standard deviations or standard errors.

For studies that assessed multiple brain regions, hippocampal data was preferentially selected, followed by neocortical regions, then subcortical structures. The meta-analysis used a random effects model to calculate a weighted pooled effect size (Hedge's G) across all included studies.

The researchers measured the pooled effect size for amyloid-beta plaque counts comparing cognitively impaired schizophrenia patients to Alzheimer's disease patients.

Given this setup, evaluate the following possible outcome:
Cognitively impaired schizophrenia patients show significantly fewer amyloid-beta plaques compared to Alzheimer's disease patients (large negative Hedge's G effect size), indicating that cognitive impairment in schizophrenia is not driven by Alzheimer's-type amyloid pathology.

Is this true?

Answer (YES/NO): YES